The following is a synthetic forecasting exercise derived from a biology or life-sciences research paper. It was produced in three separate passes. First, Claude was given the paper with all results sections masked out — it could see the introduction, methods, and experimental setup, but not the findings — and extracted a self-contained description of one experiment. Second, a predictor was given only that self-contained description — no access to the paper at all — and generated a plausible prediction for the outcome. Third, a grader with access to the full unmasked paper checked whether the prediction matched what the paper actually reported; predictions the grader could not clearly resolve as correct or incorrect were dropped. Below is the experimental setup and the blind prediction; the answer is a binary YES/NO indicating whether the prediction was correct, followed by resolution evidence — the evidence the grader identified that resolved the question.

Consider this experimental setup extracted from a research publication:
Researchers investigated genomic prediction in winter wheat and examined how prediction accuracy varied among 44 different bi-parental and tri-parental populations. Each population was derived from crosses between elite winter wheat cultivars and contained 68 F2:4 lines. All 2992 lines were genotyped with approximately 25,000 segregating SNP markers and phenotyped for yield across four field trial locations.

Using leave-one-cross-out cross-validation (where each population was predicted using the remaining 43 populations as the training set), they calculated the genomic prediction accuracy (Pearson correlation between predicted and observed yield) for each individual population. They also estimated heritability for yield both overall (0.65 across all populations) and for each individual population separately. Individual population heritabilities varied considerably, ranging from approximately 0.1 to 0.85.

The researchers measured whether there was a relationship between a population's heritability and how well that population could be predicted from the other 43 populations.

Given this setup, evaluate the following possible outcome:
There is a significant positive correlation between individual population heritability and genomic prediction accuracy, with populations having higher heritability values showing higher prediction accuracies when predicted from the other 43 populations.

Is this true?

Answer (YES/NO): NO